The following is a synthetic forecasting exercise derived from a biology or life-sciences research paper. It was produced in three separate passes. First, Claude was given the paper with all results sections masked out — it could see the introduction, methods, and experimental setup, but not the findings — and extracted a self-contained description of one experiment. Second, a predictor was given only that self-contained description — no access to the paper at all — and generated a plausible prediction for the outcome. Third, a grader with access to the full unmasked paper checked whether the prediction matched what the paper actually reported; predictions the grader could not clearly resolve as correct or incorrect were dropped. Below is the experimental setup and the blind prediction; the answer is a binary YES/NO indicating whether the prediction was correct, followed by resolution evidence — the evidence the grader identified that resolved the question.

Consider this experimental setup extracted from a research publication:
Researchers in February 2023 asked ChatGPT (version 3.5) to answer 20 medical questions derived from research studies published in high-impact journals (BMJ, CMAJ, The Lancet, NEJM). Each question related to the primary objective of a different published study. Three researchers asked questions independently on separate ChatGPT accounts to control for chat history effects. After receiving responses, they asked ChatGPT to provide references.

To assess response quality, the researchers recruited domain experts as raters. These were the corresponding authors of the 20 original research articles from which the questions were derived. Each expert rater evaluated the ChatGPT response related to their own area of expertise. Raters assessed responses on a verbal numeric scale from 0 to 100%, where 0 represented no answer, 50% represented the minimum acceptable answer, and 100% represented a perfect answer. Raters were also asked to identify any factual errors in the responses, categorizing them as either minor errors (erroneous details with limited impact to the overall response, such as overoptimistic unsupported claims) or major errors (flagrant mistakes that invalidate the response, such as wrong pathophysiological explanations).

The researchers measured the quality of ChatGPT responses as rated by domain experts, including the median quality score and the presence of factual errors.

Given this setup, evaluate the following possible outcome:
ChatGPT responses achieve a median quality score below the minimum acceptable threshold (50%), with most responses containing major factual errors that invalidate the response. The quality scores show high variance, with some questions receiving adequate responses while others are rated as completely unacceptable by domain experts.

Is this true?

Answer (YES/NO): NO